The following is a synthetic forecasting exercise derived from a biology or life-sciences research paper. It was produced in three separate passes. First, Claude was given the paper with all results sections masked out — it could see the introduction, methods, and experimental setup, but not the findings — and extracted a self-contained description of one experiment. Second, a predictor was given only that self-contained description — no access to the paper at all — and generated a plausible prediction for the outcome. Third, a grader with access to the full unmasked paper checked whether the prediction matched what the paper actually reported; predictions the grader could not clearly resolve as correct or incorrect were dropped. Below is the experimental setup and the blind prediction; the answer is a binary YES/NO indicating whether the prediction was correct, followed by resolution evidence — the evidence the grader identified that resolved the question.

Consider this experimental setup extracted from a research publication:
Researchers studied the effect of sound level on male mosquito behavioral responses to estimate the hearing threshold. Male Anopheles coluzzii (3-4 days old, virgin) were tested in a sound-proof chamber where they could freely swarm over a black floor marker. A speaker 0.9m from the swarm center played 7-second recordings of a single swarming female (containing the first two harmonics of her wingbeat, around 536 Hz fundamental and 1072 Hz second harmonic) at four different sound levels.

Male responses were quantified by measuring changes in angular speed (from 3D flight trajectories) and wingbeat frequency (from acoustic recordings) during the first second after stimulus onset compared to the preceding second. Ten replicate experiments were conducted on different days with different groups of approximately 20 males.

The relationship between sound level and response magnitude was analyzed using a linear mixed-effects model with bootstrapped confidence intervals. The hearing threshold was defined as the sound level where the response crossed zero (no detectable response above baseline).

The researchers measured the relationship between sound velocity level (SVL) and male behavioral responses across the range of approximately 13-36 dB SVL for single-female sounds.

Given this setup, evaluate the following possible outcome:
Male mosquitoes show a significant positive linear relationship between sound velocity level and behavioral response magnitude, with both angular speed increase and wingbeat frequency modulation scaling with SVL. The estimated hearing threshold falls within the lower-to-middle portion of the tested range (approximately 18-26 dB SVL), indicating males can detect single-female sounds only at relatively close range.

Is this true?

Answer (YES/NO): NO